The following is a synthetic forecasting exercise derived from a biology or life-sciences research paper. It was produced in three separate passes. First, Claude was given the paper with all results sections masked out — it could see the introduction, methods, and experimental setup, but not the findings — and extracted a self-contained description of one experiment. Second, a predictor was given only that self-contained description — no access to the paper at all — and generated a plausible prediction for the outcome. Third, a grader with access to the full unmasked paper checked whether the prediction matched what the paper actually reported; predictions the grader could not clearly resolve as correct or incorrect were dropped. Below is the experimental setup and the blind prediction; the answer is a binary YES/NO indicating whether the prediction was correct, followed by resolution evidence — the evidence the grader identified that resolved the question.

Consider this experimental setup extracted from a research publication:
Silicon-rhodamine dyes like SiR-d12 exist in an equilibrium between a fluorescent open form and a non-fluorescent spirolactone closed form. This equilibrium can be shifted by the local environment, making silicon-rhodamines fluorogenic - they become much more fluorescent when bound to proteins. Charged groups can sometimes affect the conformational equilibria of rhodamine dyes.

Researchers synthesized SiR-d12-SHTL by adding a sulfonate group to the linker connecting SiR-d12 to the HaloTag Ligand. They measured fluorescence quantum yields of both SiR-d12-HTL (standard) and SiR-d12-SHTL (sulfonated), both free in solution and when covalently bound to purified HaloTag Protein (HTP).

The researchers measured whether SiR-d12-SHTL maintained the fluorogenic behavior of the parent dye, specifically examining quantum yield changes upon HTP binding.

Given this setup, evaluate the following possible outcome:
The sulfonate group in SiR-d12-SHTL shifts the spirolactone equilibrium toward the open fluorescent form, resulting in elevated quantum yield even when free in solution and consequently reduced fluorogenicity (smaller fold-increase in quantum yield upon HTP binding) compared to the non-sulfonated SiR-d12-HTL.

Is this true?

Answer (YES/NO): NO